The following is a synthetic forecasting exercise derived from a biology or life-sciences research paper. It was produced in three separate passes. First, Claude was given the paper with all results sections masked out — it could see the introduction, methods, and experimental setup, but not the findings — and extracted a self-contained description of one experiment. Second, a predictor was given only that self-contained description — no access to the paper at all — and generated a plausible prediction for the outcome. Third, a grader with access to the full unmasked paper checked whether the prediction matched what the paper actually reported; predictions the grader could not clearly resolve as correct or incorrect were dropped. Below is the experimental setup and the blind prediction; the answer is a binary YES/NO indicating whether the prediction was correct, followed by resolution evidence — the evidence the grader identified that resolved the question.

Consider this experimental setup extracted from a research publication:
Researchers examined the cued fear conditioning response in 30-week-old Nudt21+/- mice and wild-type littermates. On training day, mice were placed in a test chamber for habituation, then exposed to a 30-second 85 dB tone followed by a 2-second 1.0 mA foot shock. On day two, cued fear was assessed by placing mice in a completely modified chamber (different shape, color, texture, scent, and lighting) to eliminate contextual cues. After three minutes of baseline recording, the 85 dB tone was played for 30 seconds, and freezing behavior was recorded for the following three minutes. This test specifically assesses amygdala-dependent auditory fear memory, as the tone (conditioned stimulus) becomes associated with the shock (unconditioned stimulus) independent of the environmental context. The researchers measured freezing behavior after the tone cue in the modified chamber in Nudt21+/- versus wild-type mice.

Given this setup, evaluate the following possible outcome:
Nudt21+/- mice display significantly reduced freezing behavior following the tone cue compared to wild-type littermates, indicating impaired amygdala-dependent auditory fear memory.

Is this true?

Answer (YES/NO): YES